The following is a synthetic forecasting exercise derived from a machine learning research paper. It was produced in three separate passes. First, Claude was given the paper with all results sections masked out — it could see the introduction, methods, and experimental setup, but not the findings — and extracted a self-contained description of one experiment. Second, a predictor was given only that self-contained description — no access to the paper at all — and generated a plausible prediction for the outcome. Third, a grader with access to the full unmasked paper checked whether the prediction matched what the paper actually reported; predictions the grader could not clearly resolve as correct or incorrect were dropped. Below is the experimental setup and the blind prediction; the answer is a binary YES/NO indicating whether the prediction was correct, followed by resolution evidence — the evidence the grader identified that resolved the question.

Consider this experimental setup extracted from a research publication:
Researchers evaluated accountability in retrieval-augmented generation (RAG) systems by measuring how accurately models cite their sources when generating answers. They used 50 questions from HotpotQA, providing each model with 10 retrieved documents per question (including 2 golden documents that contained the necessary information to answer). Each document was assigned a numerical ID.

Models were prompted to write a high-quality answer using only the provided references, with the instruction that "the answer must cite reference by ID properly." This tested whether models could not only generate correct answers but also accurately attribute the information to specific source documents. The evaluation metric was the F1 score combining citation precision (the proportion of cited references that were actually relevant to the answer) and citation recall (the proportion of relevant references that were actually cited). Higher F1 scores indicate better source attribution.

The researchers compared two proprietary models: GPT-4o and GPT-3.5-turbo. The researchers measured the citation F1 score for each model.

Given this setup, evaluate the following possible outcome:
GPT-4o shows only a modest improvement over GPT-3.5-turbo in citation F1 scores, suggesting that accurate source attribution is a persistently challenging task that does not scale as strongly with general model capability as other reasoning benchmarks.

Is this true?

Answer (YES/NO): NO